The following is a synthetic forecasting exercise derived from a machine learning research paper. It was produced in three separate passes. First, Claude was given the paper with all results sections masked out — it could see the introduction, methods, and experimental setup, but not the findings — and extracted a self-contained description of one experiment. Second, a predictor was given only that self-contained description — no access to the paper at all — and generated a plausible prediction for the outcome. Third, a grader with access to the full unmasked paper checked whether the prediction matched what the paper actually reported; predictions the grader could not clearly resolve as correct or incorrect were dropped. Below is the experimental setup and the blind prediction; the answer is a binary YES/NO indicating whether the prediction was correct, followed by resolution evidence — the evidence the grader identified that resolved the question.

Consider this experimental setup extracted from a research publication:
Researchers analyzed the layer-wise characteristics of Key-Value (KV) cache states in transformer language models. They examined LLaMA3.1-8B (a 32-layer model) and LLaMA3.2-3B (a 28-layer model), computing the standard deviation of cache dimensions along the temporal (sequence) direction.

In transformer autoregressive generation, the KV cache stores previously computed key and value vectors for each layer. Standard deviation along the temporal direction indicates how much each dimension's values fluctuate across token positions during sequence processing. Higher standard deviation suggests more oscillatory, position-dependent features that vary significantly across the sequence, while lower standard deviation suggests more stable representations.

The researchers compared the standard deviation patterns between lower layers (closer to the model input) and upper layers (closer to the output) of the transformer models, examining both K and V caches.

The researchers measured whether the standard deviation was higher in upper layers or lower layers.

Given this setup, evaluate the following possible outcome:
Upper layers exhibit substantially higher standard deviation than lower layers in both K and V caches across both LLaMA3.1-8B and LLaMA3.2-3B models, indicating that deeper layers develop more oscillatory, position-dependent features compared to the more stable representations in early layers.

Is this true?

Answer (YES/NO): YES